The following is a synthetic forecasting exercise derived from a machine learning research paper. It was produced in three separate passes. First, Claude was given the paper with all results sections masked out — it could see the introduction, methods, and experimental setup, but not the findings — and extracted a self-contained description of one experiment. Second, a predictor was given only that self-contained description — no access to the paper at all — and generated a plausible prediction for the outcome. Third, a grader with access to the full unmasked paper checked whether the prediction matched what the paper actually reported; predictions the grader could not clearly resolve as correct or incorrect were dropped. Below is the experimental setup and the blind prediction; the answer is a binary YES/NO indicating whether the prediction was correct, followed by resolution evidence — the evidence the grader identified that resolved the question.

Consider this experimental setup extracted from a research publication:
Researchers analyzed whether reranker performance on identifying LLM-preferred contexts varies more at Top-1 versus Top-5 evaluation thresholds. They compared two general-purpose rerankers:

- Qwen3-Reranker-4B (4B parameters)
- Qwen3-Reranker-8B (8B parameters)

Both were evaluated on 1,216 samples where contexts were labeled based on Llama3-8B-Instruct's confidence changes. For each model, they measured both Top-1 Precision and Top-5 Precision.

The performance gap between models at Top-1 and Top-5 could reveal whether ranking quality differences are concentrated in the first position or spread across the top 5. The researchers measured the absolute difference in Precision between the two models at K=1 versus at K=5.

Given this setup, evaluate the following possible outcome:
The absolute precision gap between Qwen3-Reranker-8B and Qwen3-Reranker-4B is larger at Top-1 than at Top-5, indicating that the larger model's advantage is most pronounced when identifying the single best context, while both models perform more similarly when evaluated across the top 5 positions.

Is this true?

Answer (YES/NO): YES